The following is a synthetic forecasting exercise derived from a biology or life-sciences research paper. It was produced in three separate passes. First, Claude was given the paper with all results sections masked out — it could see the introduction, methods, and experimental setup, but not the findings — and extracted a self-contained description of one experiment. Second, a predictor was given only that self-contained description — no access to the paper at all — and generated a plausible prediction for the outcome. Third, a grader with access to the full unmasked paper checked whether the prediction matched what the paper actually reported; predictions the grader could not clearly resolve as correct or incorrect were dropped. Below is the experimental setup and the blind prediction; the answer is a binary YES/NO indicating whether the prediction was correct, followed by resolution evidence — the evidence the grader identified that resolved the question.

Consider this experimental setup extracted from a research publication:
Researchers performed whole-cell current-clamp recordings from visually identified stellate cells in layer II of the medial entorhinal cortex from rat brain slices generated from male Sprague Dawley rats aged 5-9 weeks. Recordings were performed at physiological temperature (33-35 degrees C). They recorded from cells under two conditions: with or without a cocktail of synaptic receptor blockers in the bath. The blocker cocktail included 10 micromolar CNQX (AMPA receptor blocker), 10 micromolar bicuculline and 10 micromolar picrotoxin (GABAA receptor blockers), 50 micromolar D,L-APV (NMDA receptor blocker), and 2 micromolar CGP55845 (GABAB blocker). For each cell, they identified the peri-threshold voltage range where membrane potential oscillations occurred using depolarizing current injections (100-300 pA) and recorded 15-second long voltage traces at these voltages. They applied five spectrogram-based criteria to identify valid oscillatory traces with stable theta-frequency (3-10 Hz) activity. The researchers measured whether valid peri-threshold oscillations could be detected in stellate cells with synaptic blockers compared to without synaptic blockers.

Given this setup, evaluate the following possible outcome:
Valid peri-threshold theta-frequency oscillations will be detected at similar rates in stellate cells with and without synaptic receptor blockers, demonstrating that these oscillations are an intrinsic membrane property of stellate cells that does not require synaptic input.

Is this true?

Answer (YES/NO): YES